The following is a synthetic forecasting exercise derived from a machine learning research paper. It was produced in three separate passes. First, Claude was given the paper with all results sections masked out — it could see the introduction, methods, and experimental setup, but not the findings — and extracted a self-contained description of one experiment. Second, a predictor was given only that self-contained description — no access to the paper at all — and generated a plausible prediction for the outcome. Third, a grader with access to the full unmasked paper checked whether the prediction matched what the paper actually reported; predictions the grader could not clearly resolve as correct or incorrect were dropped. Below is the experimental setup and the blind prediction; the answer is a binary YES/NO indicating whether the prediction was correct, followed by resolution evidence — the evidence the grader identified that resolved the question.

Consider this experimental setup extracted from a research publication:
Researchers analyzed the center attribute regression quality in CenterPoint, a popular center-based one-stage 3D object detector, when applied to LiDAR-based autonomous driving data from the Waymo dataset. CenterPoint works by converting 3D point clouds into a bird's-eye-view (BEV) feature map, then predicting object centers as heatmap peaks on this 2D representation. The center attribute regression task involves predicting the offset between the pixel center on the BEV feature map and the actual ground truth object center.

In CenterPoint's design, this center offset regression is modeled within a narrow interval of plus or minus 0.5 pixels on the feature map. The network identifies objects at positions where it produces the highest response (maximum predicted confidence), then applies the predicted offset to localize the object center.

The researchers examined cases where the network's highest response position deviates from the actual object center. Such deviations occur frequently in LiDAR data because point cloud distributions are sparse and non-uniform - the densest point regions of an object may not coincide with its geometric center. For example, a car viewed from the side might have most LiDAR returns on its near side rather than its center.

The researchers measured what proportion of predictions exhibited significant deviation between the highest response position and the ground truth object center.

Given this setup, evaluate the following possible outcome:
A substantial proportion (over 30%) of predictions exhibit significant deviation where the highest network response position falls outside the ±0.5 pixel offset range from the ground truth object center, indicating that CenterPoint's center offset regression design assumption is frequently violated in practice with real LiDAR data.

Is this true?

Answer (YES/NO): YES